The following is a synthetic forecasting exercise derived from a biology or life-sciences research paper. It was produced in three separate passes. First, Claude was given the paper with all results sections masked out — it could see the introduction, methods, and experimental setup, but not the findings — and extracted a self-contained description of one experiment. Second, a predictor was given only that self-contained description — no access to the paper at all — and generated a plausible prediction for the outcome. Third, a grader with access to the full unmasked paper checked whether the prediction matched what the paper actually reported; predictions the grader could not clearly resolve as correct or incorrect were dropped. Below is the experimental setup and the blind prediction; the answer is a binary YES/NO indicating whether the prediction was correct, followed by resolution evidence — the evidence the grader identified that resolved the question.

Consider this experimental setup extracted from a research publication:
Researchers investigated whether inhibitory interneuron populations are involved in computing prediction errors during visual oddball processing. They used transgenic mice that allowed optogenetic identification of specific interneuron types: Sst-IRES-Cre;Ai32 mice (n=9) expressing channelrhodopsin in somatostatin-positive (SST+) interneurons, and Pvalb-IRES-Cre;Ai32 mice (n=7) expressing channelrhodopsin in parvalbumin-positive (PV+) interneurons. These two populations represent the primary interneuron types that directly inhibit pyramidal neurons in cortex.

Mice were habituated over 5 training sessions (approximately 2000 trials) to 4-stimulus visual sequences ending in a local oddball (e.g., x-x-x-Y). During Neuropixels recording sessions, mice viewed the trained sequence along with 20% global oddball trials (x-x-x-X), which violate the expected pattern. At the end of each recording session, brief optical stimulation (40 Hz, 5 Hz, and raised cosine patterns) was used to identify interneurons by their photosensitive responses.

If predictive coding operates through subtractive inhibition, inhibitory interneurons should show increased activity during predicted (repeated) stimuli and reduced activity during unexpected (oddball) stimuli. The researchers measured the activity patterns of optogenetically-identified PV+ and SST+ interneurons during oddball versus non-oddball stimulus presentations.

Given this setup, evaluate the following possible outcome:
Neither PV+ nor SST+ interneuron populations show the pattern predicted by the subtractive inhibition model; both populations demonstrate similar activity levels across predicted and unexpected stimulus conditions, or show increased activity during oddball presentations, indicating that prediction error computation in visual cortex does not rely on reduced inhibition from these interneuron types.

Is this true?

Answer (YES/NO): YES